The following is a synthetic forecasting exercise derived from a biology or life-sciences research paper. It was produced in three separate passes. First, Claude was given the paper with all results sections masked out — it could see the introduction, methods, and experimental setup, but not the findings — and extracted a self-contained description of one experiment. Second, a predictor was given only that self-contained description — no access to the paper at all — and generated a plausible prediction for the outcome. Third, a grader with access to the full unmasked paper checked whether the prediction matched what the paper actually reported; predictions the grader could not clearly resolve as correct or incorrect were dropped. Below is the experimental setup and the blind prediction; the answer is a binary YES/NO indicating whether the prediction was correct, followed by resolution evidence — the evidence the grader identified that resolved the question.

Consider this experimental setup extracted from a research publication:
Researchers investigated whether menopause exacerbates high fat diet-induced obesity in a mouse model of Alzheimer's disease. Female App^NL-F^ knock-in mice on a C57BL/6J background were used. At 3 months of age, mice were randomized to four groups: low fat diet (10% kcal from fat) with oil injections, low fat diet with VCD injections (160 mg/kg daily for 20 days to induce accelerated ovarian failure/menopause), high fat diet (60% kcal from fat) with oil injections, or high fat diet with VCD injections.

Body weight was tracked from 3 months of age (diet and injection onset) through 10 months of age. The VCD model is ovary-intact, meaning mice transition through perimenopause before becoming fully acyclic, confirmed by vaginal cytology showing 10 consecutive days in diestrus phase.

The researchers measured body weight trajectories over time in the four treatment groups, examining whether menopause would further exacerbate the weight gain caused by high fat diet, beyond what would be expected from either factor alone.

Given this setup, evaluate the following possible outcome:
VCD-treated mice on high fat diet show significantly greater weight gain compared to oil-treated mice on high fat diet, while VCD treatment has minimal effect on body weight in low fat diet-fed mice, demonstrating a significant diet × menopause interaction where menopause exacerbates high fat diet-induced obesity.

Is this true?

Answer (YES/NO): NO